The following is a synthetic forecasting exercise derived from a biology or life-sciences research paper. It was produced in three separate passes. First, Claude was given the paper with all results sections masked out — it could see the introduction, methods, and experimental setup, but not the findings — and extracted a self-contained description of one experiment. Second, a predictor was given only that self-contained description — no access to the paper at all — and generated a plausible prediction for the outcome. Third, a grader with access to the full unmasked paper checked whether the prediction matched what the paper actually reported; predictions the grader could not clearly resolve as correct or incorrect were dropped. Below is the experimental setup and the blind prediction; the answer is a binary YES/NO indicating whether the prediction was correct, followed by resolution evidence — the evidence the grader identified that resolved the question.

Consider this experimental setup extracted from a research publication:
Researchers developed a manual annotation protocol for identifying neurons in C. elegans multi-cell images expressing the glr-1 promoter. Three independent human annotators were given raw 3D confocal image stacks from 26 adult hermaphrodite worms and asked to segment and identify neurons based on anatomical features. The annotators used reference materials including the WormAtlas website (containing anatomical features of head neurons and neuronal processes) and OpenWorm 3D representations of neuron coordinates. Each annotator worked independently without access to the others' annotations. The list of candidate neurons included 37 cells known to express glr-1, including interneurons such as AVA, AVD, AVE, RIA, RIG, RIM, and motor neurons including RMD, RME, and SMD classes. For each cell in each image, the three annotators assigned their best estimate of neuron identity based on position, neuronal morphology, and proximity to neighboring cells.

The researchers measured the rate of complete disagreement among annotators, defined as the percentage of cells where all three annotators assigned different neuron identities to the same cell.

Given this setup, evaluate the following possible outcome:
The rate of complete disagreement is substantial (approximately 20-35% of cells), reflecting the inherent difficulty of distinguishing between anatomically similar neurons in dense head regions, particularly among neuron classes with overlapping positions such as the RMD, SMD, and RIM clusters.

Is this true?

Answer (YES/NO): NO